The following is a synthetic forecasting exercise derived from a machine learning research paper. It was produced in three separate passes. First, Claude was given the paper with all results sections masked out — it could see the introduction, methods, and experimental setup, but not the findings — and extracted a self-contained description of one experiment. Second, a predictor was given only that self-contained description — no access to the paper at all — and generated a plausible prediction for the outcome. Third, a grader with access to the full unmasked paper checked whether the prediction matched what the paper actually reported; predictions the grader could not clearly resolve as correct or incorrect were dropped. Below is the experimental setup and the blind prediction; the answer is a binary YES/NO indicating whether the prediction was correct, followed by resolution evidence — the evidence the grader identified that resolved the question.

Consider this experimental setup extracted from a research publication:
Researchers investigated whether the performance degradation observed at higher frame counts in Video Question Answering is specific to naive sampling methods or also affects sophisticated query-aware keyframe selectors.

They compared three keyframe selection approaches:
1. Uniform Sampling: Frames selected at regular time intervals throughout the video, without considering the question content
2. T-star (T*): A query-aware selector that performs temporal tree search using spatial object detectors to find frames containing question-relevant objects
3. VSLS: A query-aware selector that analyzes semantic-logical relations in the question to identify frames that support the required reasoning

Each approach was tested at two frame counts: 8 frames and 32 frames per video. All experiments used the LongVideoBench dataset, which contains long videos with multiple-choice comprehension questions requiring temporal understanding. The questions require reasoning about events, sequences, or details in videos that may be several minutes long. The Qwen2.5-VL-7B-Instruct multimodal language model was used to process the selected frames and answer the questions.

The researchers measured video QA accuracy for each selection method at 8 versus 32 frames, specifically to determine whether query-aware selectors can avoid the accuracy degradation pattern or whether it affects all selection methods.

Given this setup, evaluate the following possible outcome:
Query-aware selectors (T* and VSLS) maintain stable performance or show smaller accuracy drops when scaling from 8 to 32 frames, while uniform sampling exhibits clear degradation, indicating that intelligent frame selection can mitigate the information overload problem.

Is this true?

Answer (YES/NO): NO